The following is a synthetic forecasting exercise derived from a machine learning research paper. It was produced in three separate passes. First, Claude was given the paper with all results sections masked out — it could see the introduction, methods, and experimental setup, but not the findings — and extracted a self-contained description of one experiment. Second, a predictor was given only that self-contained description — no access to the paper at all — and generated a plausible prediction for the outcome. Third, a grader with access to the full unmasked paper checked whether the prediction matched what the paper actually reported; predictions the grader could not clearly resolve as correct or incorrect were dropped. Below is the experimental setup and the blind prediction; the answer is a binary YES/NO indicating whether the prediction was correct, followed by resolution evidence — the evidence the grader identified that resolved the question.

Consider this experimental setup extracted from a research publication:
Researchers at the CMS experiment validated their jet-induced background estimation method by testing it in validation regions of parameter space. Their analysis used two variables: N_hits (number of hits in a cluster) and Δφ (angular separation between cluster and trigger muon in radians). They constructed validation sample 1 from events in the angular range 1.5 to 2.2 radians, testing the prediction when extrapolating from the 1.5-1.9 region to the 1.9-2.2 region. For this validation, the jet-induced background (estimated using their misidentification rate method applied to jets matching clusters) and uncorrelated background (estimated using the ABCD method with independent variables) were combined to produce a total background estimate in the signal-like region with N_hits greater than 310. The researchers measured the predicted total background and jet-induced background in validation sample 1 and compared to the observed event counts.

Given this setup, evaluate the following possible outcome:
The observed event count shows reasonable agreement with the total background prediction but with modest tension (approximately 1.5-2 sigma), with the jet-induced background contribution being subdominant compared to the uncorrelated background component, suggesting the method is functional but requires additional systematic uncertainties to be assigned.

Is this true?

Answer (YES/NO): NO